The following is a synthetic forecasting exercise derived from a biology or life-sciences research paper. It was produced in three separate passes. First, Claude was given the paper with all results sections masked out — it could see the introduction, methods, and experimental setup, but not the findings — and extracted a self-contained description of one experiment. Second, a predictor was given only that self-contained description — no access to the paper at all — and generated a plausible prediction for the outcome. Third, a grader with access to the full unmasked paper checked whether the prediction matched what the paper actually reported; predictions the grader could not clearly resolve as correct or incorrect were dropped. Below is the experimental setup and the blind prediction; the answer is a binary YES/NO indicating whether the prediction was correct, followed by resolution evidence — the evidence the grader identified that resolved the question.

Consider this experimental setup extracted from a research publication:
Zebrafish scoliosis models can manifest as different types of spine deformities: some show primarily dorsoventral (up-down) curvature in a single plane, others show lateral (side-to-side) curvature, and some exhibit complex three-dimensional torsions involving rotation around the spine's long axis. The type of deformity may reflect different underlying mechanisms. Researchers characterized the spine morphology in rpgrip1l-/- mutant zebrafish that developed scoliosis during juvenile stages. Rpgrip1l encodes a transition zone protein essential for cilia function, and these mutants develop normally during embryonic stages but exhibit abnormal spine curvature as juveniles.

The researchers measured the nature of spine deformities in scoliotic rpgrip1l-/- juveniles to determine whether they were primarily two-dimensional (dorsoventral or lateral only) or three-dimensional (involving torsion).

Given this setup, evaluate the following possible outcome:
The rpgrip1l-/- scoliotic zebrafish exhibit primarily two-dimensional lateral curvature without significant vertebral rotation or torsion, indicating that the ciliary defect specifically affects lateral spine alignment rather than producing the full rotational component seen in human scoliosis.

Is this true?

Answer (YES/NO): NO